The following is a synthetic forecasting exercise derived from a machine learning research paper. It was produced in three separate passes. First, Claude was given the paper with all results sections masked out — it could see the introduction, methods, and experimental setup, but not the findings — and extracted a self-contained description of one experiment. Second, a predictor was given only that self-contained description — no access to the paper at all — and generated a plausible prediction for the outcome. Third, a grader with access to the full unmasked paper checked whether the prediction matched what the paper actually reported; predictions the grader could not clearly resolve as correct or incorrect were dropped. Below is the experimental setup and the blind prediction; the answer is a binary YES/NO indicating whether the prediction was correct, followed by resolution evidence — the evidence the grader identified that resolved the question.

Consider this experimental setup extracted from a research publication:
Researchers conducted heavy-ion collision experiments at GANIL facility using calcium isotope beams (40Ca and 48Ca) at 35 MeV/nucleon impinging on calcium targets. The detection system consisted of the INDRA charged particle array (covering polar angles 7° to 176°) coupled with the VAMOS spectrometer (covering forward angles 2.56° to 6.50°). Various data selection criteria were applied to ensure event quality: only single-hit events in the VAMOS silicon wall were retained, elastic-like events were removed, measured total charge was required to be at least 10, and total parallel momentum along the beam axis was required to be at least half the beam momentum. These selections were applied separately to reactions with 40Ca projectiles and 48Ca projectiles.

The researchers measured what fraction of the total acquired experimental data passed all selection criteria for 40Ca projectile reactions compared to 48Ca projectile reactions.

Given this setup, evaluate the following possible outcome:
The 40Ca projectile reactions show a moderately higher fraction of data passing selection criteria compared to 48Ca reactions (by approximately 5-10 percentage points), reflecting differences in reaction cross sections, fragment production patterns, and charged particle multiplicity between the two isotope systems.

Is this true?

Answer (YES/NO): NO